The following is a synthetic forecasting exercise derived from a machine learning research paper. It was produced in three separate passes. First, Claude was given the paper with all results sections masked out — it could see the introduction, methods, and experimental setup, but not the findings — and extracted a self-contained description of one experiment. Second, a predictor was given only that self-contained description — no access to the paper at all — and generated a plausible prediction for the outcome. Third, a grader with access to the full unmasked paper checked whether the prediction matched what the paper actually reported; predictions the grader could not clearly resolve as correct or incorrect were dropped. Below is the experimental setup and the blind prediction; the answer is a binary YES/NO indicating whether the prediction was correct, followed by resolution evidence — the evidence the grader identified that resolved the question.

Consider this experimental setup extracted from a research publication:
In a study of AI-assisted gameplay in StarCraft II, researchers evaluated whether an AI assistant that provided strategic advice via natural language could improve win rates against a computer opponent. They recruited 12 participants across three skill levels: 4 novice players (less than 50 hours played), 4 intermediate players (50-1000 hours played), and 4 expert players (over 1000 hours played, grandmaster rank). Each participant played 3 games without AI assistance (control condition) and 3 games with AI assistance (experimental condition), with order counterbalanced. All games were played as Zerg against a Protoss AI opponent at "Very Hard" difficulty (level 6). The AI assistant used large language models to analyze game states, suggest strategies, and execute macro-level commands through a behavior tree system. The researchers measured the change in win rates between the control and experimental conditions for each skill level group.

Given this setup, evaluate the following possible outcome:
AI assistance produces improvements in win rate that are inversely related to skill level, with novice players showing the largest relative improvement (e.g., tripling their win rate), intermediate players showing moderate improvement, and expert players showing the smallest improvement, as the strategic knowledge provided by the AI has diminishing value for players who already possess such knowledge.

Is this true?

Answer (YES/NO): YES